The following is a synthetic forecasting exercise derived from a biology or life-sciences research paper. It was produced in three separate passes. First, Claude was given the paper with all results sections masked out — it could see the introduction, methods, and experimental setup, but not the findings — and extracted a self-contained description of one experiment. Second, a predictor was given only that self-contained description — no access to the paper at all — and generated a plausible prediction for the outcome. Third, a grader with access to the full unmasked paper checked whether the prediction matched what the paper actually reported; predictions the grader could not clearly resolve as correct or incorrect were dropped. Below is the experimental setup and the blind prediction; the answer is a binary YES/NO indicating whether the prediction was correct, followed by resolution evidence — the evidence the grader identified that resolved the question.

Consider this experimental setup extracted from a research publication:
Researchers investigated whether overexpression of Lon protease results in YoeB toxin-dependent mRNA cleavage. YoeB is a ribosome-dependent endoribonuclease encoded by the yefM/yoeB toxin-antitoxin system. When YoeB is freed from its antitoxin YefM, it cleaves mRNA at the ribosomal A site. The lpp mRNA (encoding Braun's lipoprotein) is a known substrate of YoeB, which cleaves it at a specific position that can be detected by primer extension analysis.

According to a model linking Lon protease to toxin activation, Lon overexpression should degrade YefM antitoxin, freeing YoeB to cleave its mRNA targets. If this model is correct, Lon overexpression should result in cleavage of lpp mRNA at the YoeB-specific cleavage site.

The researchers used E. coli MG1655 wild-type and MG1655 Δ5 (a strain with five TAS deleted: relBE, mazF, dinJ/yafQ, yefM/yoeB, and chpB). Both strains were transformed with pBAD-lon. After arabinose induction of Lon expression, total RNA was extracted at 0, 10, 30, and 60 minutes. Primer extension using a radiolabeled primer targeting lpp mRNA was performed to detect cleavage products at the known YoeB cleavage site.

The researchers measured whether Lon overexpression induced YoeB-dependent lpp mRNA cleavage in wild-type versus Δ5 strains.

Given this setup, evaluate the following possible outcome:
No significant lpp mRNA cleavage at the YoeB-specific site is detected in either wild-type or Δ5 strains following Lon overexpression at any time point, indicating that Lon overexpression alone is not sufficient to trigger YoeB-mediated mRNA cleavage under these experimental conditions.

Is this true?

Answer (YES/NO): NO